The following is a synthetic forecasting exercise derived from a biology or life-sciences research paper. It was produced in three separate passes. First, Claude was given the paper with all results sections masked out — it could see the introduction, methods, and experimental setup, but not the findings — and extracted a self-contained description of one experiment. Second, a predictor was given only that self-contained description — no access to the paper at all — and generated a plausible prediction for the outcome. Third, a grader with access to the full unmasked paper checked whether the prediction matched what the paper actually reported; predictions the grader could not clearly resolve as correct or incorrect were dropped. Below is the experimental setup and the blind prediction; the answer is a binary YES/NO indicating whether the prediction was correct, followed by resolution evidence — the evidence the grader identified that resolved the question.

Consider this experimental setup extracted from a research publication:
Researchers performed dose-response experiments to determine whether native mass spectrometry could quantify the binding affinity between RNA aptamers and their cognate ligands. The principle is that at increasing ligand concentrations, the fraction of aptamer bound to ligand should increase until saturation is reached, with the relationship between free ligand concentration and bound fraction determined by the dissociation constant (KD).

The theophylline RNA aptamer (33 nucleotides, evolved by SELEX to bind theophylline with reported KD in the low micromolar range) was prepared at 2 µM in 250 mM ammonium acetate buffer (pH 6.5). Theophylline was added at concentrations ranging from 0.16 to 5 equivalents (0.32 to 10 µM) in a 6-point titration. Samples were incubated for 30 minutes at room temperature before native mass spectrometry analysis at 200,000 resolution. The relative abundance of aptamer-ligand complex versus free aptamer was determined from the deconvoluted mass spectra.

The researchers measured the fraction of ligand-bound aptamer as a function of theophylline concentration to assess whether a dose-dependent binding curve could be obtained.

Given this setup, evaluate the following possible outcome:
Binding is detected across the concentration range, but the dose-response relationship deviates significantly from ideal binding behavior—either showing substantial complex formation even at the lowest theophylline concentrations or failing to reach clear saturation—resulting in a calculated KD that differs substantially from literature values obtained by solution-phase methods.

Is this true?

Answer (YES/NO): NO